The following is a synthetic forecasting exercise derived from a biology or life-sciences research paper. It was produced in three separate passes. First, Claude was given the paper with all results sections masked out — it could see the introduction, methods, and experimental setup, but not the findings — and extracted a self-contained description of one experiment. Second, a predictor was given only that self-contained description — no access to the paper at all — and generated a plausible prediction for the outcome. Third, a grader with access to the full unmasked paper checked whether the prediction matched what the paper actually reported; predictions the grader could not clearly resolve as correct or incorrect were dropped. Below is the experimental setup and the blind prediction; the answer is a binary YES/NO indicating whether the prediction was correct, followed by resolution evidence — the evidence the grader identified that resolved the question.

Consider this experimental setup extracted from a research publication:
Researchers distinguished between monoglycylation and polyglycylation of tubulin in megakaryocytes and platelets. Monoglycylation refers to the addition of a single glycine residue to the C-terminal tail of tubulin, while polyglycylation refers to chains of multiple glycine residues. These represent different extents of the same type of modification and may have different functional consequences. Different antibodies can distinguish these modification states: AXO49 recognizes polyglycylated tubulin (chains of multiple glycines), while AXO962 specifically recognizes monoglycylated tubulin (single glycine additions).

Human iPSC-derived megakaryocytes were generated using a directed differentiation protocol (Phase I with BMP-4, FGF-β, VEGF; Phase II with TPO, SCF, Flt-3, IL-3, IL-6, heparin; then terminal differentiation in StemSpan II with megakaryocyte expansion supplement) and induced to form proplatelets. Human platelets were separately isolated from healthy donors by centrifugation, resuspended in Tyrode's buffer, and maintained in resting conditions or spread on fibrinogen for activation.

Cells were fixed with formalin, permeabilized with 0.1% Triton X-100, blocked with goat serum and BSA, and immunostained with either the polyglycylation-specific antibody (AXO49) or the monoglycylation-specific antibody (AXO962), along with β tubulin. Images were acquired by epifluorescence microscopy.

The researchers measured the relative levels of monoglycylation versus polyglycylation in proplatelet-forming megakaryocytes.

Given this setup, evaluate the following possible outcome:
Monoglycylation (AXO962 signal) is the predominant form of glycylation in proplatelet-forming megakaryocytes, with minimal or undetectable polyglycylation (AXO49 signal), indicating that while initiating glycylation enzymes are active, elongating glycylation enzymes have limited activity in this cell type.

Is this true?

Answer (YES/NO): NO